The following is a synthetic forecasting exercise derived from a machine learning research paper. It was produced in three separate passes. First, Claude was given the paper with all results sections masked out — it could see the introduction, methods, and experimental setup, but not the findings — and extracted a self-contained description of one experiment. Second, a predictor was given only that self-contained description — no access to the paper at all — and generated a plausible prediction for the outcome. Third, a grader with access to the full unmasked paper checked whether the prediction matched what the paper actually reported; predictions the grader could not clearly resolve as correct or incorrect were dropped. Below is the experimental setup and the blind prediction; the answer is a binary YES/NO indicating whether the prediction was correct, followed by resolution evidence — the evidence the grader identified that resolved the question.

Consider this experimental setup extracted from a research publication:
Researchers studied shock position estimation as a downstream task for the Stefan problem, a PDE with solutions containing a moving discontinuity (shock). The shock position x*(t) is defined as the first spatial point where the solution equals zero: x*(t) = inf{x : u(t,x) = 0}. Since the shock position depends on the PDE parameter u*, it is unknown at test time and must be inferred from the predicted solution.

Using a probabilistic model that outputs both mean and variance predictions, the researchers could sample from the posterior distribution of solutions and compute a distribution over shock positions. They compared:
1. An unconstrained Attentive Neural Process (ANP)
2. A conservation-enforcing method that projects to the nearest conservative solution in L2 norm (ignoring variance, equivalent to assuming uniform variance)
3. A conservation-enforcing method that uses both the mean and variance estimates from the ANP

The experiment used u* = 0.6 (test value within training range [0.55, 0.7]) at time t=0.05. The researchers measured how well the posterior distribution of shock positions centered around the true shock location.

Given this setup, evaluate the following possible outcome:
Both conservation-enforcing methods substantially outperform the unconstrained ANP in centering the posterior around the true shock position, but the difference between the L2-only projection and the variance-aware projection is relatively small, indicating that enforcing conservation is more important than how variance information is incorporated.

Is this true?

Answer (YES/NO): NO